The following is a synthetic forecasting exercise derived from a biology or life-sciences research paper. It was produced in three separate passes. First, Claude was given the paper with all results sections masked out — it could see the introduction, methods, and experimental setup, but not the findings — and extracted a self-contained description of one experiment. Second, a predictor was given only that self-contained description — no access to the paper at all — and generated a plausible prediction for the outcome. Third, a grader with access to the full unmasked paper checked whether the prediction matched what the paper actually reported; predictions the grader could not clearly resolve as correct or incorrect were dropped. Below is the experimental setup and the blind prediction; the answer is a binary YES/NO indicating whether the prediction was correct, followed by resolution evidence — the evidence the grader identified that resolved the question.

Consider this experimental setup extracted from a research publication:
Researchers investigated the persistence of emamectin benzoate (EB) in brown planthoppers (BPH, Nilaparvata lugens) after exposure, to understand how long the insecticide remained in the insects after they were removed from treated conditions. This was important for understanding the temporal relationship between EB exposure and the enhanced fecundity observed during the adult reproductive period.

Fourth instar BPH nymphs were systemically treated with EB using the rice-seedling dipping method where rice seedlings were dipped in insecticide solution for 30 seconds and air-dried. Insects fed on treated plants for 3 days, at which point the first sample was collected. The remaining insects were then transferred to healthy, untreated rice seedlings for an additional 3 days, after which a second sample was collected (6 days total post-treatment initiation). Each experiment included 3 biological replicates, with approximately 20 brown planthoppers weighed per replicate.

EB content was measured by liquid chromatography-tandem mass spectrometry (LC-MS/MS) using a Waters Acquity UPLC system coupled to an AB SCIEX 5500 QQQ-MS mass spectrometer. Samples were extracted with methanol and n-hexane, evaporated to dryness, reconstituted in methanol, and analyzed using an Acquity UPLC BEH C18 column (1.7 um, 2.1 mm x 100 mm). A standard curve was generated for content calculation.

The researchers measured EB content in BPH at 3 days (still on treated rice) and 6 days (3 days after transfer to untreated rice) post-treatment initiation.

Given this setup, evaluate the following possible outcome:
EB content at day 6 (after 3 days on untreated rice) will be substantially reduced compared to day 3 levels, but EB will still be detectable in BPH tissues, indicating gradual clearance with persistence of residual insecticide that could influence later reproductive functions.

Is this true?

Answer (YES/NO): NO